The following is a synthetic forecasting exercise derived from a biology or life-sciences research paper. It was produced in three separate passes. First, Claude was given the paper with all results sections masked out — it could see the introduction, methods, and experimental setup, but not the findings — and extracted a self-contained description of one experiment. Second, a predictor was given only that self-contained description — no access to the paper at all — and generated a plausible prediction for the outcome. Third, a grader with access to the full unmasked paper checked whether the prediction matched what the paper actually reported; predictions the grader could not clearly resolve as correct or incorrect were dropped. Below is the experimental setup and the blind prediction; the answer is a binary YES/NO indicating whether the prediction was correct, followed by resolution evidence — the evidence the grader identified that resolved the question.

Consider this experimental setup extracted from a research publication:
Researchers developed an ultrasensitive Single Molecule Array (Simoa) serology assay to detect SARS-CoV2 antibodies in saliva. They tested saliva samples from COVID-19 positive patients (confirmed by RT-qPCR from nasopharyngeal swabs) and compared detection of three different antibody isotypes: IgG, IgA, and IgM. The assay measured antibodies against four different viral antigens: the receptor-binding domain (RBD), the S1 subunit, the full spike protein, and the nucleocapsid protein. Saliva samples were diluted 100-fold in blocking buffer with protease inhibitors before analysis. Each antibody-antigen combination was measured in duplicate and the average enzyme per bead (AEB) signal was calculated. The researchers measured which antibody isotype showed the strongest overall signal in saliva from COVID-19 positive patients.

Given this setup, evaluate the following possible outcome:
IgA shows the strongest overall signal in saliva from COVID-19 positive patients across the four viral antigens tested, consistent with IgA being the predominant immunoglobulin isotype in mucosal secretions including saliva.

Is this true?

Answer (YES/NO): YES